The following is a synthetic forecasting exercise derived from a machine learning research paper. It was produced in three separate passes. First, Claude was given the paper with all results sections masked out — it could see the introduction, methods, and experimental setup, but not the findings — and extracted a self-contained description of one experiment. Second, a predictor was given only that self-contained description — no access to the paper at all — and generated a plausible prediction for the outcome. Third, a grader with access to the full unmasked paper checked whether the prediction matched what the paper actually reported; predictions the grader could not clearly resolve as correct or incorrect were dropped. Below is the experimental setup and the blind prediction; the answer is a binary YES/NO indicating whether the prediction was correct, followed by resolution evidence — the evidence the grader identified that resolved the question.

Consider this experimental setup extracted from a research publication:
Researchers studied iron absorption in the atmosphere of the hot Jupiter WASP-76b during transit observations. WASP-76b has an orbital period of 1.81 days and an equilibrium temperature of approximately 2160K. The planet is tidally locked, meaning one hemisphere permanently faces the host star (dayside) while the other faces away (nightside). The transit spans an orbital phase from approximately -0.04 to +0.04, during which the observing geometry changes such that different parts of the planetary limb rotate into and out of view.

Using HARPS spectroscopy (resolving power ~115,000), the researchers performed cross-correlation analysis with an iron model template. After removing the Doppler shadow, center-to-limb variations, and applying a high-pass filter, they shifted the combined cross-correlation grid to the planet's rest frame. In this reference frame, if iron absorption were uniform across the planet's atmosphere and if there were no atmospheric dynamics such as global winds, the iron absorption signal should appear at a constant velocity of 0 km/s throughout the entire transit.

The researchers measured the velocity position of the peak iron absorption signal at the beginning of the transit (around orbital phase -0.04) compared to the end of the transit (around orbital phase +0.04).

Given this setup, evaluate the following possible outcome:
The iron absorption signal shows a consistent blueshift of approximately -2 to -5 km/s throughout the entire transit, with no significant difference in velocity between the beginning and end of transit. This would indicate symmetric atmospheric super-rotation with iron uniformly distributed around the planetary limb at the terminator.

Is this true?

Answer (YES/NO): NO